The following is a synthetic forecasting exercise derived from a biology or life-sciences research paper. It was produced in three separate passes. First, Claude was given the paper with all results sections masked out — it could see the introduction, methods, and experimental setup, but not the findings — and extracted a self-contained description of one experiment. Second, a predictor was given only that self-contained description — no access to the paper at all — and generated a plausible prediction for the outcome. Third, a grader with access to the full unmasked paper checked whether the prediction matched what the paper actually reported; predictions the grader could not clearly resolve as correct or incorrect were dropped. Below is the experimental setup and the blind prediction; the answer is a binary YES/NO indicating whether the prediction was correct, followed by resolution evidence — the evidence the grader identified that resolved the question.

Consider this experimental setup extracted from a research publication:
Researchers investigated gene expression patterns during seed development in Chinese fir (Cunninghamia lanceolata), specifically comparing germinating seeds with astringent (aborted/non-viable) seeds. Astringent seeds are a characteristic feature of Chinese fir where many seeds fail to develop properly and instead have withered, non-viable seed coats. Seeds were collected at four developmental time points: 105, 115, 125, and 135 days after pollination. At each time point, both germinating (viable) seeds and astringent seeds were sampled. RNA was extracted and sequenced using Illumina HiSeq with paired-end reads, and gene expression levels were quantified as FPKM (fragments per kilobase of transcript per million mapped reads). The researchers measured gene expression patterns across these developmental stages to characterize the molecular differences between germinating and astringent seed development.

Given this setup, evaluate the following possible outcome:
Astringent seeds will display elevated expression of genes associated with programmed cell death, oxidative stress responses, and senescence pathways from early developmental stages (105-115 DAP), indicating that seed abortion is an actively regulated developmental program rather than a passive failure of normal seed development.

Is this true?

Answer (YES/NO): NO